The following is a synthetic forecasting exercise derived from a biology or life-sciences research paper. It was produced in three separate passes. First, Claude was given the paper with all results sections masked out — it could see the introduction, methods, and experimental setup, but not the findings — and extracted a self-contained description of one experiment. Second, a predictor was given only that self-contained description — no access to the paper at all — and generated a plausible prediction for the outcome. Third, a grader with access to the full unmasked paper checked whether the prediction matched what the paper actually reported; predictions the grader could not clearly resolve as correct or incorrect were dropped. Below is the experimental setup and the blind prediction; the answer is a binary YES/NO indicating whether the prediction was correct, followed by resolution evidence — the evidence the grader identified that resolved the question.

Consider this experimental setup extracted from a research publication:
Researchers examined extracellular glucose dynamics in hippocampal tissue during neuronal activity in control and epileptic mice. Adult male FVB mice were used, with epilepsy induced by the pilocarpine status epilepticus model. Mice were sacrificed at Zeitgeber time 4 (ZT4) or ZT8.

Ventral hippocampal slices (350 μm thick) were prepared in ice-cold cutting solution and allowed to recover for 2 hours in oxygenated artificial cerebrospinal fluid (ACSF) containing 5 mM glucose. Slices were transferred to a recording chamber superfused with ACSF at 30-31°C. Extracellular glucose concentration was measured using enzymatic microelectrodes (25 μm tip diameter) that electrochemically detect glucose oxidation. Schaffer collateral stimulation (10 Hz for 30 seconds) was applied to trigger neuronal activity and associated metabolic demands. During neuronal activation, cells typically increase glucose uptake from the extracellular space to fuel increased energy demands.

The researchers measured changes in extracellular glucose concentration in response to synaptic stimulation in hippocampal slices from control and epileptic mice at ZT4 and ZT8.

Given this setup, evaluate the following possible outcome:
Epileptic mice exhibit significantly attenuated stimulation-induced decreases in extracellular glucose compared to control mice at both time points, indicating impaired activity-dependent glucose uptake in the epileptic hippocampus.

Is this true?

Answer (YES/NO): YES